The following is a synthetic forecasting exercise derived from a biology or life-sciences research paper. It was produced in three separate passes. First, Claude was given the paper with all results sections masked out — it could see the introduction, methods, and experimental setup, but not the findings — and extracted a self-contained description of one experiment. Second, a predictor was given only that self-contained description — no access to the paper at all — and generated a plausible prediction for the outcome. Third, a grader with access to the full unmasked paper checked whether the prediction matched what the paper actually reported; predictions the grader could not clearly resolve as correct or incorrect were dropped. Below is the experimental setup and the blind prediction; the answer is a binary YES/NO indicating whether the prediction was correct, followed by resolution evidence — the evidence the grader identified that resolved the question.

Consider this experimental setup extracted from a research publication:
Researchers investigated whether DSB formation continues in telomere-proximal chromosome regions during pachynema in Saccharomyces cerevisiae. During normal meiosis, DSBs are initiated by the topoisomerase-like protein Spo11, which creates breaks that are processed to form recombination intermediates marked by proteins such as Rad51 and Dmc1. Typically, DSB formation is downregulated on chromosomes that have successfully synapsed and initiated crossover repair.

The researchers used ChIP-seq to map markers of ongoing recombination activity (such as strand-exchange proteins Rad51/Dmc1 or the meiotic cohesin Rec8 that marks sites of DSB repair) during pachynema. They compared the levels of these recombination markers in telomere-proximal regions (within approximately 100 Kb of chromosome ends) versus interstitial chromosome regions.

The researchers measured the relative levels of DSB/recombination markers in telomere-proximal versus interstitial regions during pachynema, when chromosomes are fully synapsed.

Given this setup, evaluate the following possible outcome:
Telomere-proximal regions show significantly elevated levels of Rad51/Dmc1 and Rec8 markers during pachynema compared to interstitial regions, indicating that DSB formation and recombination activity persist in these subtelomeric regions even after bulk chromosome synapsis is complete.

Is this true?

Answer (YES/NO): NO